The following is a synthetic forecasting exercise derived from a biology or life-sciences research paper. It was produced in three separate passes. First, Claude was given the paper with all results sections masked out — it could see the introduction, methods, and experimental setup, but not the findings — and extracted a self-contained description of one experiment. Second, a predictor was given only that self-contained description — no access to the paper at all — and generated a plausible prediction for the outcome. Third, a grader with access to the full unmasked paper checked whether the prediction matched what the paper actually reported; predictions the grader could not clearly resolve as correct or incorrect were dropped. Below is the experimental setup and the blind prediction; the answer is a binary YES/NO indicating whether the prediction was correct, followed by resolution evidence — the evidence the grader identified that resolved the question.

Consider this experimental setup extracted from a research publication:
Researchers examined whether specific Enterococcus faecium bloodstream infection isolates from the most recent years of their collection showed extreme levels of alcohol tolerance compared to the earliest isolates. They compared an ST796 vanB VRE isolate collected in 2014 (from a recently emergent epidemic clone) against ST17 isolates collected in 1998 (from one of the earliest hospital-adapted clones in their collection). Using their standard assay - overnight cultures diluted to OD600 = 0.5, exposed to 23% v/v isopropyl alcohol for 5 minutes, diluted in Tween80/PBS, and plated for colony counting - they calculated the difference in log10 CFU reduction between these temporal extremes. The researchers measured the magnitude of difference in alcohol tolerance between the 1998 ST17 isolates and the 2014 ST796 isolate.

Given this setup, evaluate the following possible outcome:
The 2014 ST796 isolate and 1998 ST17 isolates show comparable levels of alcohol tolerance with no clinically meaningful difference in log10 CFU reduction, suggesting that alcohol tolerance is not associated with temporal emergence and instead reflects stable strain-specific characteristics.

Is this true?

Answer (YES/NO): NO